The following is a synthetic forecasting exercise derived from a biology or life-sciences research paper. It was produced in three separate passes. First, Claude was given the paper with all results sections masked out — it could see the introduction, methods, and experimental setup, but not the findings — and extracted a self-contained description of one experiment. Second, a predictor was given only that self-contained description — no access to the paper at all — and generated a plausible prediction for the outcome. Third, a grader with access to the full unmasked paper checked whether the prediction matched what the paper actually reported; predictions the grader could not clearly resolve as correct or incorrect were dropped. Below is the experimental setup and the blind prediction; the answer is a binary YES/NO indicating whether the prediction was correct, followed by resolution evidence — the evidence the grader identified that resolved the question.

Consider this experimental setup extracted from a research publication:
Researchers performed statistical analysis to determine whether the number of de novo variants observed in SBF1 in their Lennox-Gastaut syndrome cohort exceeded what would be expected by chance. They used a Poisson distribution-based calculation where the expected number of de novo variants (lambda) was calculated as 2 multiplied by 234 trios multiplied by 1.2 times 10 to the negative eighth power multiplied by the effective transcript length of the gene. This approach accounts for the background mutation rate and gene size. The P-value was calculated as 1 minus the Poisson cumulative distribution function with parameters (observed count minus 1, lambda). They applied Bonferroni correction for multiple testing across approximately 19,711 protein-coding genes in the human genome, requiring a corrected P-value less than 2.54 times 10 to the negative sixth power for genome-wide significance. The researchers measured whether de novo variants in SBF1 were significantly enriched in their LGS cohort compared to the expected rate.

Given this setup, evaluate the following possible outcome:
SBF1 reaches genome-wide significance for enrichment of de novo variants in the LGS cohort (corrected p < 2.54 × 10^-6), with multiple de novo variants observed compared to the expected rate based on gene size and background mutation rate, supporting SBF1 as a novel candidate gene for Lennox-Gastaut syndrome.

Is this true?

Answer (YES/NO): NO